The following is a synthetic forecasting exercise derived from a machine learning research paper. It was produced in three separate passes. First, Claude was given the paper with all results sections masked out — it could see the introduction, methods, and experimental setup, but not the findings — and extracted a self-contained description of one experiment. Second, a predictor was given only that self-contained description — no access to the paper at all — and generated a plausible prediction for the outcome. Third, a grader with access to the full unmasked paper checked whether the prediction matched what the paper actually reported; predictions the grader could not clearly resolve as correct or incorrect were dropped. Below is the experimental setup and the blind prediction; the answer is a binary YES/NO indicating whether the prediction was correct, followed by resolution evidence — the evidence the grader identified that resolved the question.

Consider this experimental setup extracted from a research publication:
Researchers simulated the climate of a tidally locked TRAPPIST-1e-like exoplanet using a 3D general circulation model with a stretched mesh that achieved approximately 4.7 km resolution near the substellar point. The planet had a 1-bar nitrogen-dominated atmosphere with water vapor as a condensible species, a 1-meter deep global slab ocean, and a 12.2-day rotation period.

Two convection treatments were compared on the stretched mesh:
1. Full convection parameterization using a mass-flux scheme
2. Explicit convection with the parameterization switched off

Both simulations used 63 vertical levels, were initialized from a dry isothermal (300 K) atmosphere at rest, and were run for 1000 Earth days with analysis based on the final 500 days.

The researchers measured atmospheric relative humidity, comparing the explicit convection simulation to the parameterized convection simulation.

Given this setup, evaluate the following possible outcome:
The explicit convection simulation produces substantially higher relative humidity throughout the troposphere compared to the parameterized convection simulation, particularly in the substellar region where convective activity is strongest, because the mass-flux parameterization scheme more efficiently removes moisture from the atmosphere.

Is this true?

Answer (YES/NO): NO